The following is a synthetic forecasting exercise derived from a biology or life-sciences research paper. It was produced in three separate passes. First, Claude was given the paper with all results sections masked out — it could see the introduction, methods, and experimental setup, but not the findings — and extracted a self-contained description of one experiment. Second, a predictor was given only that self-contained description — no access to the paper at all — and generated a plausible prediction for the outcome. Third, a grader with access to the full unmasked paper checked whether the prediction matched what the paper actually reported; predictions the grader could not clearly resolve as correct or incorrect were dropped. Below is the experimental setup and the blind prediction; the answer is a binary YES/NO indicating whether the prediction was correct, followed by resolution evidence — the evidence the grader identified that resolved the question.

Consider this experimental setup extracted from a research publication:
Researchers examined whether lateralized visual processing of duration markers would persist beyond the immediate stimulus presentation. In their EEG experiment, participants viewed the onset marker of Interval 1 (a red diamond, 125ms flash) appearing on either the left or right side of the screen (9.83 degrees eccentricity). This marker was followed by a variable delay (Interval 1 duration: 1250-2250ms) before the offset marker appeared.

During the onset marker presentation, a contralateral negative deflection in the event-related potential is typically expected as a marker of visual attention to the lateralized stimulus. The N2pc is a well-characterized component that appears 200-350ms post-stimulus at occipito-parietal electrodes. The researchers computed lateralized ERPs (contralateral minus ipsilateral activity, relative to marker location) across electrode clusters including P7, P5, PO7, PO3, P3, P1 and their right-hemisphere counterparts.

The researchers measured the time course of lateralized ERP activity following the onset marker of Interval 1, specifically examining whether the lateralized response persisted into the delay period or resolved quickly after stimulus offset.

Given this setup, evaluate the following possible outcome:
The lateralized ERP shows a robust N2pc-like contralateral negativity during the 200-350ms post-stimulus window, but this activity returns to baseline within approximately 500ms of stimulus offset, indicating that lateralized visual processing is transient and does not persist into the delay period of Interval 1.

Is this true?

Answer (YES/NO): NO